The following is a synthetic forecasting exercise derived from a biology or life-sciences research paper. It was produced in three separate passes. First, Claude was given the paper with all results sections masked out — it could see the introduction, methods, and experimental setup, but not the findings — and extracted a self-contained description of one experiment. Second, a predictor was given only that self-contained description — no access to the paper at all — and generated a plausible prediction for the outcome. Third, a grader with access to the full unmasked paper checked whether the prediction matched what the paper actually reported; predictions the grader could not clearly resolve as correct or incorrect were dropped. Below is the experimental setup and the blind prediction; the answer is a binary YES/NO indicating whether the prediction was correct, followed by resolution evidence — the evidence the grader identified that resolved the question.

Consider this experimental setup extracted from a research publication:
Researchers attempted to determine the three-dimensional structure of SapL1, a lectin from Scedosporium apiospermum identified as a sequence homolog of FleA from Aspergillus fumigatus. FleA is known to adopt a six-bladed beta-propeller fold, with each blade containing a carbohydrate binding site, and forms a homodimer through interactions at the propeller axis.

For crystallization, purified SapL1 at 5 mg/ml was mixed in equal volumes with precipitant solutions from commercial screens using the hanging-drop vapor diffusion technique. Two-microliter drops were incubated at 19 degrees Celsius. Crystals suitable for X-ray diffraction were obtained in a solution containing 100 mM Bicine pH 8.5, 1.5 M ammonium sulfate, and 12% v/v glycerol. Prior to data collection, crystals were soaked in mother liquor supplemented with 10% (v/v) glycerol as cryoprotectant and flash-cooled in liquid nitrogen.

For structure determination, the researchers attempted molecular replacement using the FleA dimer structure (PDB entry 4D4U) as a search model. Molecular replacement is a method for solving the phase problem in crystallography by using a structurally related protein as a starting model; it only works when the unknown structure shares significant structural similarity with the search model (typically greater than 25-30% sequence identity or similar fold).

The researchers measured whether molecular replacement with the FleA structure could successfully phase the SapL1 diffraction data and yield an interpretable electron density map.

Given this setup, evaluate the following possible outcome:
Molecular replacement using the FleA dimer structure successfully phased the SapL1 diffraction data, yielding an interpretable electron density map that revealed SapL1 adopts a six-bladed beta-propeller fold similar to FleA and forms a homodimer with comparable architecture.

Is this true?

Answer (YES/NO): YES